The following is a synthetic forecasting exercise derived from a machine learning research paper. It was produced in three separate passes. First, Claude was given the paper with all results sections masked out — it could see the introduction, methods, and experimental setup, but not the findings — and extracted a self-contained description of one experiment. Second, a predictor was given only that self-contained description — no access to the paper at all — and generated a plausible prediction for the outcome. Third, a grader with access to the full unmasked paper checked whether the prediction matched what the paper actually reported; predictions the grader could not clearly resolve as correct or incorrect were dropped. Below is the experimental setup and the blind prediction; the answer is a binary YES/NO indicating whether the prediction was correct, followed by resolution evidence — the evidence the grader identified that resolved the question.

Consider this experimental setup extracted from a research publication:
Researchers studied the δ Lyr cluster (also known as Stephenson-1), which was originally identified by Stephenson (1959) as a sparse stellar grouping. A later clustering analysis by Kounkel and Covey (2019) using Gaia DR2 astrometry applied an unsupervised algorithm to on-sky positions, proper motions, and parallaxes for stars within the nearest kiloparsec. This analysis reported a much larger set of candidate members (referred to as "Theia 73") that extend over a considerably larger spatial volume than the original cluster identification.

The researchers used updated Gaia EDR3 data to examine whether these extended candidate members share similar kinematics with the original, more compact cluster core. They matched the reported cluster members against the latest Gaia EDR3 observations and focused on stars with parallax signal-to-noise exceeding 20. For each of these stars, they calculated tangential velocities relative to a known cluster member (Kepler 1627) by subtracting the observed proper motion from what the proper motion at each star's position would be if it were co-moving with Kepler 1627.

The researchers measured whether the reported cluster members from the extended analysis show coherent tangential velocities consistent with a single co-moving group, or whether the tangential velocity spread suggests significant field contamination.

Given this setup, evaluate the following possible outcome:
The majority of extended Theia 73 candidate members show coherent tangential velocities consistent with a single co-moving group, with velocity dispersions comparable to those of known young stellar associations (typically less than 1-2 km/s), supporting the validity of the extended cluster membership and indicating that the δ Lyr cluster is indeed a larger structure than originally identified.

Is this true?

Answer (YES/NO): NO